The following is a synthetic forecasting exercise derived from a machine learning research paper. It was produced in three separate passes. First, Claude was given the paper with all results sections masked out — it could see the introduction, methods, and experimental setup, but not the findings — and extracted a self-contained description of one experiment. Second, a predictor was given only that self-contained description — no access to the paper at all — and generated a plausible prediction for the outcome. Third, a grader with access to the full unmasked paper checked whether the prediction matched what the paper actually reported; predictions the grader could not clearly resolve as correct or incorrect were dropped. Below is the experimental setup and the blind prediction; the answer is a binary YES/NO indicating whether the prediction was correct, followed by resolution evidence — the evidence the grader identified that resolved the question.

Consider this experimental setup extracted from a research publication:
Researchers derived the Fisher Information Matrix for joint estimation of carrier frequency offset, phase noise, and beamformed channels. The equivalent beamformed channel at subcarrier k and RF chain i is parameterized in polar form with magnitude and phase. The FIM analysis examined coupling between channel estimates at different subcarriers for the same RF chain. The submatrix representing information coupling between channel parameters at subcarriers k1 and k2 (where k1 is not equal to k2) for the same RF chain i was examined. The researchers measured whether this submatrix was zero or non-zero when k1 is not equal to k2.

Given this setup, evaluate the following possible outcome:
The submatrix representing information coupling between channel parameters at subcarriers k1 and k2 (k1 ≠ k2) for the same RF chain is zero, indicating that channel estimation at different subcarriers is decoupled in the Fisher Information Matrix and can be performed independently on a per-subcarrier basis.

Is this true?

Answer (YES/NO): YES